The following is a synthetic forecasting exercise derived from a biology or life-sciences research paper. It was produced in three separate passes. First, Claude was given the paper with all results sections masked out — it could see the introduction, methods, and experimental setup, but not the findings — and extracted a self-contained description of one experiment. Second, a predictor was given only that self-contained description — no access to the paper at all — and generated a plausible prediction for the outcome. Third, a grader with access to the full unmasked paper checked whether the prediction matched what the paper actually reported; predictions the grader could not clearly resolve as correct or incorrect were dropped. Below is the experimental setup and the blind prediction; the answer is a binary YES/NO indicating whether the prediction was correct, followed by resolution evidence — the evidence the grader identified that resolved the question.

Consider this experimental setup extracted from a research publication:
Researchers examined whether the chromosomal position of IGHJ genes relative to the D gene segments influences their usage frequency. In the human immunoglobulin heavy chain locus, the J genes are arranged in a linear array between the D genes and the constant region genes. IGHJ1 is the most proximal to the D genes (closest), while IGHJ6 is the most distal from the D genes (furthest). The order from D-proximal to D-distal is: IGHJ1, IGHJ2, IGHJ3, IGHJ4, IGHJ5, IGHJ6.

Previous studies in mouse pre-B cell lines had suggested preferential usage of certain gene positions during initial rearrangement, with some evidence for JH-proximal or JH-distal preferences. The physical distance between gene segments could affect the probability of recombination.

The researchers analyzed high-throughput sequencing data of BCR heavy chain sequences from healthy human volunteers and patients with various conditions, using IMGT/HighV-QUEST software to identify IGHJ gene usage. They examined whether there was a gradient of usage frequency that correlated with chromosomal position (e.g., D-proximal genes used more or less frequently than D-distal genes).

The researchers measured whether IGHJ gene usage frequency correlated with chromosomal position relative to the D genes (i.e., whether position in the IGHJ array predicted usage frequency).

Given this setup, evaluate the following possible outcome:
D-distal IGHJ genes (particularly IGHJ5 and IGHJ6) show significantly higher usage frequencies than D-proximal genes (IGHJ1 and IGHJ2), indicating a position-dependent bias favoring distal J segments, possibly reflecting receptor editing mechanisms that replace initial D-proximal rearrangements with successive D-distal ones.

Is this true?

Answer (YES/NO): NO